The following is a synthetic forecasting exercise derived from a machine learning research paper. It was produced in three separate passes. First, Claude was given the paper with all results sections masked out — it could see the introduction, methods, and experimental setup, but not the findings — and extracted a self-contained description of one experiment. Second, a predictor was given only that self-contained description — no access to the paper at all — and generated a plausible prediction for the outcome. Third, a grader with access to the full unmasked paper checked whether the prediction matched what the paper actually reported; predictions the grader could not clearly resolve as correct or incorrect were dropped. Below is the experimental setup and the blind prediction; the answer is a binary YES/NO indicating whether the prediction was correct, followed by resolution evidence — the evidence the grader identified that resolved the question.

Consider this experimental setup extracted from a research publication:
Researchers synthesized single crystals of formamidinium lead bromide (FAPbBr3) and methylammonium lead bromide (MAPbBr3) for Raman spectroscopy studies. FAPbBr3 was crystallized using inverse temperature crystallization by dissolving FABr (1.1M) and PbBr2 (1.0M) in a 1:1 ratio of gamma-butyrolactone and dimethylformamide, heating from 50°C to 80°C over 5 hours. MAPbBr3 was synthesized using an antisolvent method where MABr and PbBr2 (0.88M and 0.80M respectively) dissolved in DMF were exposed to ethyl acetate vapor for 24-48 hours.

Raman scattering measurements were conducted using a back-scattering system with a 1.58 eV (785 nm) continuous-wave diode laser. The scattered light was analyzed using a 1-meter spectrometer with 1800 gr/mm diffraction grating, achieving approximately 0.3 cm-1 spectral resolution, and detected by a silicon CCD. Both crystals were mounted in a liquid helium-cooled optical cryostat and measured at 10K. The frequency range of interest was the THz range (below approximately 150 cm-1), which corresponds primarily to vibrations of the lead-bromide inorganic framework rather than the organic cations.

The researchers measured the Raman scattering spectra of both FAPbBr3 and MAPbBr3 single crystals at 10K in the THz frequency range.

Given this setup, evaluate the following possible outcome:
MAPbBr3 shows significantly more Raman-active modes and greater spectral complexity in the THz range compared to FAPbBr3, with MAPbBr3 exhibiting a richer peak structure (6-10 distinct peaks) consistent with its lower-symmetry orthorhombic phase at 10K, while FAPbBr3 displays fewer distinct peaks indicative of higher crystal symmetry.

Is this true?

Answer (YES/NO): NO